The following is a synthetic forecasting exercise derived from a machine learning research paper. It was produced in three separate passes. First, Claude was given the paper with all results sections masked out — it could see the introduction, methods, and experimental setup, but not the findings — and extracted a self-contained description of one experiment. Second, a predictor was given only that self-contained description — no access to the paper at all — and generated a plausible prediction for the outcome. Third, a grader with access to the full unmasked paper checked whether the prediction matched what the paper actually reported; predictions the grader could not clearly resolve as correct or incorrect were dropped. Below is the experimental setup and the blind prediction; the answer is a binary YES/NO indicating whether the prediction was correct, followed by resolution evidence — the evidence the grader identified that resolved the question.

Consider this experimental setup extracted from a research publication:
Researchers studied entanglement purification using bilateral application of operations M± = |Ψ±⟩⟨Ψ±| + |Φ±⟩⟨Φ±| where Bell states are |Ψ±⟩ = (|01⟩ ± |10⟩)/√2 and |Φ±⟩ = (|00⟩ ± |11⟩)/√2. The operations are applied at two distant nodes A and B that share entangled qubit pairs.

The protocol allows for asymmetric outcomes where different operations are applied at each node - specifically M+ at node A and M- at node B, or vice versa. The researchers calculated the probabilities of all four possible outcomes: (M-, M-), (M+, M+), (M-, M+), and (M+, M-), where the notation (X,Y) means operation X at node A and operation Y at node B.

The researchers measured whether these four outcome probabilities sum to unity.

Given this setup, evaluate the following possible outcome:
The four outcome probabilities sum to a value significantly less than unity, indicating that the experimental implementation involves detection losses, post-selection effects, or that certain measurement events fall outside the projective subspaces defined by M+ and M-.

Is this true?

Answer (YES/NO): NO